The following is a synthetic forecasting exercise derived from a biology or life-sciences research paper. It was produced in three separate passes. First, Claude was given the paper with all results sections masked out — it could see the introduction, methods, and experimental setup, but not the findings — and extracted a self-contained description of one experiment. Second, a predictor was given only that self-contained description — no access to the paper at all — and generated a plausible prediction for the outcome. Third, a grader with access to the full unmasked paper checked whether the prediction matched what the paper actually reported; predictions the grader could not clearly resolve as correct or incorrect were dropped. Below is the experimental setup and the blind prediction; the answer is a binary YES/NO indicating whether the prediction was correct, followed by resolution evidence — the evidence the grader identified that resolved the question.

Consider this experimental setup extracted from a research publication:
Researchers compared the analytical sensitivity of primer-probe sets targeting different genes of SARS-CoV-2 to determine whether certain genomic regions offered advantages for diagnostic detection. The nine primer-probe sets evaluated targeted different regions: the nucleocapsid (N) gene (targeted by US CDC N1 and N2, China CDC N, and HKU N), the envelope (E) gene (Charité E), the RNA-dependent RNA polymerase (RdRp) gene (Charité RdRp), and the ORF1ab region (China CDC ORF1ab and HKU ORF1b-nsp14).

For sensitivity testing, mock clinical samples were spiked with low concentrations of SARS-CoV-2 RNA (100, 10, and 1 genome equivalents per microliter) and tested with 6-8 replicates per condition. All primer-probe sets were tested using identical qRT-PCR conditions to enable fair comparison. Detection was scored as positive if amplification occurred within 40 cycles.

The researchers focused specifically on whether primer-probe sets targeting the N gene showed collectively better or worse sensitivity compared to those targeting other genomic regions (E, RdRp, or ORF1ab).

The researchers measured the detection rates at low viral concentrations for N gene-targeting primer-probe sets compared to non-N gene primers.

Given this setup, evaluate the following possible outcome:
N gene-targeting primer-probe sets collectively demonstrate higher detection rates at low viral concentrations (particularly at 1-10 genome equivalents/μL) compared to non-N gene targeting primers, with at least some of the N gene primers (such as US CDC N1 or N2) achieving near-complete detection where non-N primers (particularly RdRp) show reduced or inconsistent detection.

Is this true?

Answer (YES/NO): NO